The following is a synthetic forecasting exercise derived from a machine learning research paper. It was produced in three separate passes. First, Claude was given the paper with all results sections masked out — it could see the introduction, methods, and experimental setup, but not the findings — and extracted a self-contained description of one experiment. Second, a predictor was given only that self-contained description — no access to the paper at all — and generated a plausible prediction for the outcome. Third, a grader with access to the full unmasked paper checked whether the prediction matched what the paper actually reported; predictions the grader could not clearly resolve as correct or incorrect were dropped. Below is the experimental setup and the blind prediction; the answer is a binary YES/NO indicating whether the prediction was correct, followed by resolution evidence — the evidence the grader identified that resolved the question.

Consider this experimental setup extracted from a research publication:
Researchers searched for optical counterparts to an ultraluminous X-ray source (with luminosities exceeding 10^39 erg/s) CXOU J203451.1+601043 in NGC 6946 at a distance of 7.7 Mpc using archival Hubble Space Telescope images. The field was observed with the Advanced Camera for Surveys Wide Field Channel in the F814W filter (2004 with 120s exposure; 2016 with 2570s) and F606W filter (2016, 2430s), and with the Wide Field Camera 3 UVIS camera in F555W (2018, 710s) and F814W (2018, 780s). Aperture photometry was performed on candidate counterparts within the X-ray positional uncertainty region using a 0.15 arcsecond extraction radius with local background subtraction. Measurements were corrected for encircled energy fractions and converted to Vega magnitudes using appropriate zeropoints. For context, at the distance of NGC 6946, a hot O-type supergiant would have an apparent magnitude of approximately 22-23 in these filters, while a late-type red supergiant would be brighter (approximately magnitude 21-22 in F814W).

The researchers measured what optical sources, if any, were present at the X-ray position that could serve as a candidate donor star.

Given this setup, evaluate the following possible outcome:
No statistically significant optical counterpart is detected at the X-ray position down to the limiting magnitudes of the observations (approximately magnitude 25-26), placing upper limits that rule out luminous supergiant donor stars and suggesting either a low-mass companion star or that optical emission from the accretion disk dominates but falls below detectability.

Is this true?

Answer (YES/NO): NO